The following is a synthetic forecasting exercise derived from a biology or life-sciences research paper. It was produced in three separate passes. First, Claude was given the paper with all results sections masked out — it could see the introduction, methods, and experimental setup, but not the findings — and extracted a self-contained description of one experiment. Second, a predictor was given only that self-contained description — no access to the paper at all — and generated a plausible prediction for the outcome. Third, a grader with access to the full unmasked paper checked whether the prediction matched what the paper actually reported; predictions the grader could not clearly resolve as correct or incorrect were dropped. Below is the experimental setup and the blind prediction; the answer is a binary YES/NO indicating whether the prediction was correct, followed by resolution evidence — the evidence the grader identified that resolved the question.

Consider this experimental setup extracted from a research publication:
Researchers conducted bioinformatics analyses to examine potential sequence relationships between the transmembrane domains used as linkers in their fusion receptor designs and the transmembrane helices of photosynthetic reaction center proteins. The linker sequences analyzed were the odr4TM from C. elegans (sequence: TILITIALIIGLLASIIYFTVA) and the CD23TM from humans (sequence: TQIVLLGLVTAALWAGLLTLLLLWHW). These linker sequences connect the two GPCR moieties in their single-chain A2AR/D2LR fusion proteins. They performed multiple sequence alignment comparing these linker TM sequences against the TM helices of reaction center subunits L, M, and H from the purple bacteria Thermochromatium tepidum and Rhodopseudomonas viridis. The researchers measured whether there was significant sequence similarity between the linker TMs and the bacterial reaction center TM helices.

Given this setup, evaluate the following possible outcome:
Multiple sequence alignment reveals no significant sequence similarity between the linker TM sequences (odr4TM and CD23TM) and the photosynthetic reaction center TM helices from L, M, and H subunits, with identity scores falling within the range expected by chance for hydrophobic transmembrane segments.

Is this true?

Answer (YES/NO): YES